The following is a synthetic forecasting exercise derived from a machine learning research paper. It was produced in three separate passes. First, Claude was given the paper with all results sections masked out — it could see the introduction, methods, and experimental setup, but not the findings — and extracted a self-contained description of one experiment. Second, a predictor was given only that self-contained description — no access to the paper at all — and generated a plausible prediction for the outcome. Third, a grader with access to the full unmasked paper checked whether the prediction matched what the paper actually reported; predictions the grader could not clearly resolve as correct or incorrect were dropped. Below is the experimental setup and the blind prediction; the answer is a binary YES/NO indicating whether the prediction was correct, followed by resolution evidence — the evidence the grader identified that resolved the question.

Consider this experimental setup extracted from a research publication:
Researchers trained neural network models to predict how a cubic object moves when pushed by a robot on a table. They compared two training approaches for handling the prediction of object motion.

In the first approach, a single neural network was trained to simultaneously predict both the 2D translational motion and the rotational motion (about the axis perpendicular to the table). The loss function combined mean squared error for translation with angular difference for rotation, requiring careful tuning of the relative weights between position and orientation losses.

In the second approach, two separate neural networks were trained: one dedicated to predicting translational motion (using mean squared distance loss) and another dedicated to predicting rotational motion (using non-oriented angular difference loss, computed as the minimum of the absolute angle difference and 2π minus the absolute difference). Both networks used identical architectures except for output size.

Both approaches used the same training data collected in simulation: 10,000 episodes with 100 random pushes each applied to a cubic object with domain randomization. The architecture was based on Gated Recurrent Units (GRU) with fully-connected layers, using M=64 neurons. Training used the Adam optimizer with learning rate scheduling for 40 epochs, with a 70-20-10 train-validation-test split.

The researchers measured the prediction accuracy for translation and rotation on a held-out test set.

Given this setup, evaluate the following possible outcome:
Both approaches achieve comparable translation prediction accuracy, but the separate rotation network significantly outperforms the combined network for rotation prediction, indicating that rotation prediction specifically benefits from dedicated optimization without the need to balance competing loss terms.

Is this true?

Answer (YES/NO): NO